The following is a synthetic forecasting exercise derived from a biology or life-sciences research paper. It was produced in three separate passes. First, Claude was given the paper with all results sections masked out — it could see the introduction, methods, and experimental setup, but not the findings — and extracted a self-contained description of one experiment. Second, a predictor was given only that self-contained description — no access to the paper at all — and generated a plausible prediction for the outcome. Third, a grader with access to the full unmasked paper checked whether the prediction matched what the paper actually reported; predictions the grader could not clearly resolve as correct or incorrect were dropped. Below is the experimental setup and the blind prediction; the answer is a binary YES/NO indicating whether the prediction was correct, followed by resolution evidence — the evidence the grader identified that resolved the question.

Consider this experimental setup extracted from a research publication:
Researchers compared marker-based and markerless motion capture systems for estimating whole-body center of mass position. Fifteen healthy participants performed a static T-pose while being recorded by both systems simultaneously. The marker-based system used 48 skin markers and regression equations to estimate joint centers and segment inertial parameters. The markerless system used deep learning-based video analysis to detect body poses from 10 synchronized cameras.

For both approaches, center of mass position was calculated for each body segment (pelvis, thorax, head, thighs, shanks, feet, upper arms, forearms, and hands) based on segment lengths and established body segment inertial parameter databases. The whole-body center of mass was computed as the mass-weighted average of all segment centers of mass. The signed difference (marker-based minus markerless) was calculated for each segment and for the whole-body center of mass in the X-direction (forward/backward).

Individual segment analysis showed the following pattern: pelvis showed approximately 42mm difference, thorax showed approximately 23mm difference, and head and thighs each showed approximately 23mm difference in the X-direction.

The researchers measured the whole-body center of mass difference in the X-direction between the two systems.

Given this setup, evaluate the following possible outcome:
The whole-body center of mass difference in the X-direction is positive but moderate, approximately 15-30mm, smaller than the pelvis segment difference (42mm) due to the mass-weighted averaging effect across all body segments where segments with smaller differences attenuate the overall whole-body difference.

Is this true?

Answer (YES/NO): NO